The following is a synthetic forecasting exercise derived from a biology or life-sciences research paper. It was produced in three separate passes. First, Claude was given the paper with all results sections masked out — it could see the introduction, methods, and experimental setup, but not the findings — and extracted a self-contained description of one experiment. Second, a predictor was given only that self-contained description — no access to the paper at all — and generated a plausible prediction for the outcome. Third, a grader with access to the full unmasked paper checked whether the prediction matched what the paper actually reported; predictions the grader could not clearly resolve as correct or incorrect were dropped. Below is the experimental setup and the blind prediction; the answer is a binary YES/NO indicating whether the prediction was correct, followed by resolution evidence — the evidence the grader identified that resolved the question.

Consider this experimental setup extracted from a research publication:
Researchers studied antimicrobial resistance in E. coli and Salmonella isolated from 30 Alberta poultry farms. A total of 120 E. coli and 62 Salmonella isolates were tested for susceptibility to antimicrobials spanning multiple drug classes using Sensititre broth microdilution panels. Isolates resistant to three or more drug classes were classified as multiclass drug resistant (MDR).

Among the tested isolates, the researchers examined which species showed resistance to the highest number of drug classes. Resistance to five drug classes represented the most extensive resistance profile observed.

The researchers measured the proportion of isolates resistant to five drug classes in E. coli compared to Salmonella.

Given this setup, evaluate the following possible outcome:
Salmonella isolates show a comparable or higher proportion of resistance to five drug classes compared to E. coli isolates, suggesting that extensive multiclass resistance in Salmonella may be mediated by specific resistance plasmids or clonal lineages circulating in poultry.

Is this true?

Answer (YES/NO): NO